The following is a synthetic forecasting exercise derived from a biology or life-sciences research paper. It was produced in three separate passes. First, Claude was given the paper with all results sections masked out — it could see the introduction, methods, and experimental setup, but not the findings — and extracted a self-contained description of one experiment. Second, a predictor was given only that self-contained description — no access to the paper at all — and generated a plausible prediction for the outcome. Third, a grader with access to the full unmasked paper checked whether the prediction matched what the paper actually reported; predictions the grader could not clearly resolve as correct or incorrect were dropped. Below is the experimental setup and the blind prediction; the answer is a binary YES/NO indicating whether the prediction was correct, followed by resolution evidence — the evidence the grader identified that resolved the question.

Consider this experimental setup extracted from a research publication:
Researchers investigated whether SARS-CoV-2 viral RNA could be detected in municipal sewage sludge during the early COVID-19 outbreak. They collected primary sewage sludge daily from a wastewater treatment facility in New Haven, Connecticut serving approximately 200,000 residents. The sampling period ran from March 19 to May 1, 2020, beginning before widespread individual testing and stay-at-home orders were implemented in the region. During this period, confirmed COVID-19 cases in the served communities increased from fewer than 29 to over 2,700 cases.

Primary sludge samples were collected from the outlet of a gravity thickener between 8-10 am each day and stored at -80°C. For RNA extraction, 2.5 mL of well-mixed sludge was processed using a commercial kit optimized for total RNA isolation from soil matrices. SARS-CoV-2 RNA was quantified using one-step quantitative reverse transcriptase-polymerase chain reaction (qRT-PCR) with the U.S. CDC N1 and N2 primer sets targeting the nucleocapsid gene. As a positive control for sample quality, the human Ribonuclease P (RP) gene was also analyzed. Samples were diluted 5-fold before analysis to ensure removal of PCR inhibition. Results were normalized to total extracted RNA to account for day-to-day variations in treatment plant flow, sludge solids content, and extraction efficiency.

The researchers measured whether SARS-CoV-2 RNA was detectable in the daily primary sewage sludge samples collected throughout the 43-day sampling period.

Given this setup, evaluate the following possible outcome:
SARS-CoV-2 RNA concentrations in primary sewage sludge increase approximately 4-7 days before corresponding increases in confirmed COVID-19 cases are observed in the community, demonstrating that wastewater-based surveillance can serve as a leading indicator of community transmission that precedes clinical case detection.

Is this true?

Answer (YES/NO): NO